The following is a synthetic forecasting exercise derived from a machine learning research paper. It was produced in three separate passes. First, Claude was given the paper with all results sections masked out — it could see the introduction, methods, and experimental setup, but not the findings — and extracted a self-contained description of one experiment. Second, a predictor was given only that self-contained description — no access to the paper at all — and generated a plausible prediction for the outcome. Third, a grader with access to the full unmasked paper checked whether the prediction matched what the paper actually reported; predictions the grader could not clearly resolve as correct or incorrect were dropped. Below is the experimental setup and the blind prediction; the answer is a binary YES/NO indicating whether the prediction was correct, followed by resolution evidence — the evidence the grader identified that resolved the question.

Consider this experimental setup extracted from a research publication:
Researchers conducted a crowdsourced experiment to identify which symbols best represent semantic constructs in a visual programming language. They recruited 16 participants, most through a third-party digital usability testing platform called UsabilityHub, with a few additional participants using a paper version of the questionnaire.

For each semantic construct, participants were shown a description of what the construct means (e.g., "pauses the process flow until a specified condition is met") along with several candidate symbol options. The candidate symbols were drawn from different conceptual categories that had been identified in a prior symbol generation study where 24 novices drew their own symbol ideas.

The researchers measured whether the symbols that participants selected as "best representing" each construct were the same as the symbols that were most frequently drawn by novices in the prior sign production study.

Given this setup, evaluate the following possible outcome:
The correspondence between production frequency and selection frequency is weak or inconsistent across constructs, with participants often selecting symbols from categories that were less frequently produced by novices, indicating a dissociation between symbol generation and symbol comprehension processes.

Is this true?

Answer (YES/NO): YES